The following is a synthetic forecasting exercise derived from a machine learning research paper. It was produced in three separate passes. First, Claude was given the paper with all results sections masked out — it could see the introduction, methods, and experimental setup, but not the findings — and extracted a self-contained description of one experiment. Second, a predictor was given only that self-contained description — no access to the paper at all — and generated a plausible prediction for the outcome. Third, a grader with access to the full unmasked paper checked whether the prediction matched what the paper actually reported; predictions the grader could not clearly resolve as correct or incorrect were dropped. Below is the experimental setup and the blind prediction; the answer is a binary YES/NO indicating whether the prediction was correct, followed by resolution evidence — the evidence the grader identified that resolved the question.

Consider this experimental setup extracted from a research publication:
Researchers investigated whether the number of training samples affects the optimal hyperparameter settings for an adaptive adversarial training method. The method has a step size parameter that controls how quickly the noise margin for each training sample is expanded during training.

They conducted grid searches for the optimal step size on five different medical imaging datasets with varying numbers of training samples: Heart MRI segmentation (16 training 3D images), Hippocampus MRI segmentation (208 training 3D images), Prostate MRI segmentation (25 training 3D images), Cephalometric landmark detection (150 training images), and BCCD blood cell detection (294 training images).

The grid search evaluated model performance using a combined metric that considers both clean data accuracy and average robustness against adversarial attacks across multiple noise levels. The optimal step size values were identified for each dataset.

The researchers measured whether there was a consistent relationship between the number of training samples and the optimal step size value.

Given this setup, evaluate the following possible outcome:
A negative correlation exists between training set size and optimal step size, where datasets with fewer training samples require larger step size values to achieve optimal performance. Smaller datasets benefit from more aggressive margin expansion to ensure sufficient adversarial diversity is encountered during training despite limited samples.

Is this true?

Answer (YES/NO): NO